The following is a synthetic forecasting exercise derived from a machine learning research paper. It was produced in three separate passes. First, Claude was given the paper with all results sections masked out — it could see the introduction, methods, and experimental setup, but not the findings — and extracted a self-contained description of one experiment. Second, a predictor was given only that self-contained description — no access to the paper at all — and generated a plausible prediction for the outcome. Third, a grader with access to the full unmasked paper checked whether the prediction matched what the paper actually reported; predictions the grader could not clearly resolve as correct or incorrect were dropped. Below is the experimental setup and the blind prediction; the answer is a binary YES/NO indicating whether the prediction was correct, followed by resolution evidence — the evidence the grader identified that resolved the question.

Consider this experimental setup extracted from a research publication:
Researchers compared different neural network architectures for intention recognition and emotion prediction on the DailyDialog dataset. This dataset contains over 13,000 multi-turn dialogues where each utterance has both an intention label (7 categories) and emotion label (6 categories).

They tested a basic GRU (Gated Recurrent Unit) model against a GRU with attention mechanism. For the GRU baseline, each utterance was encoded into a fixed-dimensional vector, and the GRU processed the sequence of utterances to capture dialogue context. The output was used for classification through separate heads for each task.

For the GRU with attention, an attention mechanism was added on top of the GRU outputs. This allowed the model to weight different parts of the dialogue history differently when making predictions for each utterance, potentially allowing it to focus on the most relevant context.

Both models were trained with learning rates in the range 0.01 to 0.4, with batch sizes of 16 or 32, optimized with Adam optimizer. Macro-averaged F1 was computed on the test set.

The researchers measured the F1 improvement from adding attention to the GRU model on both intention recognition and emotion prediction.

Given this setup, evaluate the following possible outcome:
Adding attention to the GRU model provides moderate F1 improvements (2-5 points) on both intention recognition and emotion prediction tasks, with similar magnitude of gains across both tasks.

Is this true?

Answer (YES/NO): NO